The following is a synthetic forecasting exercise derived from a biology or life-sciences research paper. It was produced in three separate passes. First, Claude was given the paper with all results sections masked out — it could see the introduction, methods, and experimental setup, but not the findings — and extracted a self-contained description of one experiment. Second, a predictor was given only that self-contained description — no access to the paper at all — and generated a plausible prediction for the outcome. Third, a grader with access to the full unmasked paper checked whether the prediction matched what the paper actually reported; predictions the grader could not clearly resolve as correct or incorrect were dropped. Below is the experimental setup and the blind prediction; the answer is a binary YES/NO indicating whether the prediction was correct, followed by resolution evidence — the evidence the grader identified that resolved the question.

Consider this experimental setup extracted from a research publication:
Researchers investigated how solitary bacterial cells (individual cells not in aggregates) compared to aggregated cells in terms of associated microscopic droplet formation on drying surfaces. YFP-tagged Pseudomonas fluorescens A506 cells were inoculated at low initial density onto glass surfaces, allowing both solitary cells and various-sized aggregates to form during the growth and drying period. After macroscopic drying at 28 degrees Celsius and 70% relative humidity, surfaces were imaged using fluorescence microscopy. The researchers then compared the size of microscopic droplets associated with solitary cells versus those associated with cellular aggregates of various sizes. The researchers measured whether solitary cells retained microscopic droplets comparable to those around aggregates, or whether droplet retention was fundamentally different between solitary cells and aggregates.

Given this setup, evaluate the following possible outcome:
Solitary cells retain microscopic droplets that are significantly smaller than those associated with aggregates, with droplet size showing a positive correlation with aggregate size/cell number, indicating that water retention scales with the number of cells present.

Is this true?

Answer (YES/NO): YES